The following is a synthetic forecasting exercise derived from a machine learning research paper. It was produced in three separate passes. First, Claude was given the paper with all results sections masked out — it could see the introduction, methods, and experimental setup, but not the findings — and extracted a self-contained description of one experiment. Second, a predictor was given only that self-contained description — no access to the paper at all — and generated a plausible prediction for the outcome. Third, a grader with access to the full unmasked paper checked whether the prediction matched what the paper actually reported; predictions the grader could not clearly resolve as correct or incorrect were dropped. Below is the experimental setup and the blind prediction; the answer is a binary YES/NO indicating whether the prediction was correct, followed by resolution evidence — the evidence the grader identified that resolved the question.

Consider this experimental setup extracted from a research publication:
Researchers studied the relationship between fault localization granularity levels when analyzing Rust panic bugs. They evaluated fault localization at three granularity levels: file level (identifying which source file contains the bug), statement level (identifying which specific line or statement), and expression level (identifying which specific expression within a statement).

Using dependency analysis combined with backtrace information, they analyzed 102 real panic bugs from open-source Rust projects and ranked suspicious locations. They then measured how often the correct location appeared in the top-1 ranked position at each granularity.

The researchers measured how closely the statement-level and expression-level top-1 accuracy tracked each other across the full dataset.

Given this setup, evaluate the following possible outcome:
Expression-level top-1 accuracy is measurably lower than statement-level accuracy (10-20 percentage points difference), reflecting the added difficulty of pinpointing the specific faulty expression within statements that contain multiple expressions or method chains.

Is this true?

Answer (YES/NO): NO